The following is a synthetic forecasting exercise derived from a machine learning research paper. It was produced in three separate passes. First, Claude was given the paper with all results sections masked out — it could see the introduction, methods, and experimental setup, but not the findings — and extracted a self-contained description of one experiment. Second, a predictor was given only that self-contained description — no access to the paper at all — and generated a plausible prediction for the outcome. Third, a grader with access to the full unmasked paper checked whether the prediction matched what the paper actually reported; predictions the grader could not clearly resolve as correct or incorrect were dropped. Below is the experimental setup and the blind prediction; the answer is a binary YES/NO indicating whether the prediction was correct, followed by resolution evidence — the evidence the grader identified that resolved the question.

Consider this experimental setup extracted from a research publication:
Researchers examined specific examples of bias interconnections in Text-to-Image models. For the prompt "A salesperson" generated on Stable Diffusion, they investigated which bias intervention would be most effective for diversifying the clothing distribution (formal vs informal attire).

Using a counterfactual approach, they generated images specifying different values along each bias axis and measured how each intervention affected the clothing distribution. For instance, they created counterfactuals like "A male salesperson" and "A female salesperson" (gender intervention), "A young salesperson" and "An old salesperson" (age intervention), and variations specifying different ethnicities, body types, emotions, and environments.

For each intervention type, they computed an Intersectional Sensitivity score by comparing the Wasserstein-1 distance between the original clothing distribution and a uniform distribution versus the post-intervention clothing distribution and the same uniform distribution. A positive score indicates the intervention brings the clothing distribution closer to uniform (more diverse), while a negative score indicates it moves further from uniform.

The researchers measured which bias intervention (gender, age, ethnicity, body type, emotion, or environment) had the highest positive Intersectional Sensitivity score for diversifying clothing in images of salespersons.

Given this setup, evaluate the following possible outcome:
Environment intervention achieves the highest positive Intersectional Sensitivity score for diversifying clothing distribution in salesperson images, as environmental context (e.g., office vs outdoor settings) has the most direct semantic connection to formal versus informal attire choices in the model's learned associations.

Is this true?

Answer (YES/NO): NO